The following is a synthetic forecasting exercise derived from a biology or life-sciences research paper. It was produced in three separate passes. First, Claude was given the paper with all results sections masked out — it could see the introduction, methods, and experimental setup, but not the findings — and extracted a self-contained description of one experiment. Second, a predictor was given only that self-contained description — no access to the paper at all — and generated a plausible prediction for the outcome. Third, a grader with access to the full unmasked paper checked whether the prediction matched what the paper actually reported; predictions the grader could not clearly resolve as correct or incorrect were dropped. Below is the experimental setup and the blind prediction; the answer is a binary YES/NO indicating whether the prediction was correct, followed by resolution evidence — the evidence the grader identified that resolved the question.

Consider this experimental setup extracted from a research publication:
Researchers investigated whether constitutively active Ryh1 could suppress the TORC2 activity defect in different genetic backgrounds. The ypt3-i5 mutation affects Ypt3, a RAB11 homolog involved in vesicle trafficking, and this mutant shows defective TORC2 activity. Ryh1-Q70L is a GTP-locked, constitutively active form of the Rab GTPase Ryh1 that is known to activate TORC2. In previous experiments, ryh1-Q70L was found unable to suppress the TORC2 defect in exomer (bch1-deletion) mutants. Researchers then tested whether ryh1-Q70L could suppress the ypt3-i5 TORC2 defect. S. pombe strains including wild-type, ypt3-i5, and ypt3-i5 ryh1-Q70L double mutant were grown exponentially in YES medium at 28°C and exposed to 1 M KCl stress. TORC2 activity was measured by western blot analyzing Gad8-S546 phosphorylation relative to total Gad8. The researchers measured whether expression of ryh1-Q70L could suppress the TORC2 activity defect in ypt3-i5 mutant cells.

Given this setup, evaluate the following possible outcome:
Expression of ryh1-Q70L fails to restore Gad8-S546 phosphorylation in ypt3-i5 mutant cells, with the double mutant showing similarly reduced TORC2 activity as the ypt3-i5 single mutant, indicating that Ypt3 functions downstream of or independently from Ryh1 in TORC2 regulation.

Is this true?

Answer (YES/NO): NO